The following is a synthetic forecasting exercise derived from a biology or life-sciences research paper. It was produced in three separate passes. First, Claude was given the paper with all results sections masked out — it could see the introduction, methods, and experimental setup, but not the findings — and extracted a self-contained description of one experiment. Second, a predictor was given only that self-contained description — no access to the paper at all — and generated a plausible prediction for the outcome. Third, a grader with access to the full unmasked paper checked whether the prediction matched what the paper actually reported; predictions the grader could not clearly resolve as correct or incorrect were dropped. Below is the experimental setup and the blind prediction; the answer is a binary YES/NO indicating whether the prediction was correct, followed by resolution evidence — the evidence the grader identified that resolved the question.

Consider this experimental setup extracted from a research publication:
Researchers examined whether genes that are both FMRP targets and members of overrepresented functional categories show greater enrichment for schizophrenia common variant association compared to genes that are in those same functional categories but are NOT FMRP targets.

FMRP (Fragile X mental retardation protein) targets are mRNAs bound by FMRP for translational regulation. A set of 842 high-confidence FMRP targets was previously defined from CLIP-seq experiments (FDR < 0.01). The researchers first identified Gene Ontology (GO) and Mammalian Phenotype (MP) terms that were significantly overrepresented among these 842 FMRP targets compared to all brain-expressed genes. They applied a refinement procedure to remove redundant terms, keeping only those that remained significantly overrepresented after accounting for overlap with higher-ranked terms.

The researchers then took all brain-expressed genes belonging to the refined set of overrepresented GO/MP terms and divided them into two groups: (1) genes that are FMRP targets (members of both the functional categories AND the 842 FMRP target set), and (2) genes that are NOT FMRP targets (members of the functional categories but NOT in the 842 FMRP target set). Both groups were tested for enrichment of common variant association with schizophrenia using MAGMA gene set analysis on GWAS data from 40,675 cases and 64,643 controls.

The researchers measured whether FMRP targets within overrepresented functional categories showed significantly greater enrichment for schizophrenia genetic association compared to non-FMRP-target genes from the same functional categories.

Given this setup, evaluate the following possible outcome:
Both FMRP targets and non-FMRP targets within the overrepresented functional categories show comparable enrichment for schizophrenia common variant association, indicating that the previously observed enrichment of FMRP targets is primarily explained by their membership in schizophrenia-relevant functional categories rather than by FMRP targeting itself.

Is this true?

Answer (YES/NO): NO